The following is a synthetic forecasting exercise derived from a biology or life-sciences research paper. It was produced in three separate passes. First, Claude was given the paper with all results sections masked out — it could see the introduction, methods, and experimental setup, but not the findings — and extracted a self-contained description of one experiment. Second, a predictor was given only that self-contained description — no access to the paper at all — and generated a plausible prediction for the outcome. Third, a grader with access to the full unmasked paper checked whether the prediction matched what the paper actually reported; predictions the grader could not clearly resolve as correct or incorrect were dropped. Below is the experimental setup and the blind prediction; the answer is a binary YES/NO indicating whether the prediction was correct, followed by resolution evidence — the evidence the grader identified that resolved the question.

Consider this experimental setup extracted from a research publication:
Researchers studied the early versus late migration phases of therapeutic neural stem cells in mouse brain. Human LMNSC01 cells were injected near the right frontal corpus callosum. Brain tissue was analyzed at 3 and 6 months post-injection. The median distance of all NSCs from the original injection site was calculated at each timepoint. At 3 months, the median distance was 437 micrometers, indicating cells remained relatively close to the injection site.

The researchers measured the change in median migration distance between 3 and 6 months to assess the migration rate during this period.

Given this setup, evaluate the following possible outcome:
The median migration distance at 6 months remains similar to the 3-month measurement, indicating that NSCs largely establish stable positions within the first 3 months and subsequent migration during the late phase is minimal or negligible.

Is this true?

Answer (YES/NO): NO